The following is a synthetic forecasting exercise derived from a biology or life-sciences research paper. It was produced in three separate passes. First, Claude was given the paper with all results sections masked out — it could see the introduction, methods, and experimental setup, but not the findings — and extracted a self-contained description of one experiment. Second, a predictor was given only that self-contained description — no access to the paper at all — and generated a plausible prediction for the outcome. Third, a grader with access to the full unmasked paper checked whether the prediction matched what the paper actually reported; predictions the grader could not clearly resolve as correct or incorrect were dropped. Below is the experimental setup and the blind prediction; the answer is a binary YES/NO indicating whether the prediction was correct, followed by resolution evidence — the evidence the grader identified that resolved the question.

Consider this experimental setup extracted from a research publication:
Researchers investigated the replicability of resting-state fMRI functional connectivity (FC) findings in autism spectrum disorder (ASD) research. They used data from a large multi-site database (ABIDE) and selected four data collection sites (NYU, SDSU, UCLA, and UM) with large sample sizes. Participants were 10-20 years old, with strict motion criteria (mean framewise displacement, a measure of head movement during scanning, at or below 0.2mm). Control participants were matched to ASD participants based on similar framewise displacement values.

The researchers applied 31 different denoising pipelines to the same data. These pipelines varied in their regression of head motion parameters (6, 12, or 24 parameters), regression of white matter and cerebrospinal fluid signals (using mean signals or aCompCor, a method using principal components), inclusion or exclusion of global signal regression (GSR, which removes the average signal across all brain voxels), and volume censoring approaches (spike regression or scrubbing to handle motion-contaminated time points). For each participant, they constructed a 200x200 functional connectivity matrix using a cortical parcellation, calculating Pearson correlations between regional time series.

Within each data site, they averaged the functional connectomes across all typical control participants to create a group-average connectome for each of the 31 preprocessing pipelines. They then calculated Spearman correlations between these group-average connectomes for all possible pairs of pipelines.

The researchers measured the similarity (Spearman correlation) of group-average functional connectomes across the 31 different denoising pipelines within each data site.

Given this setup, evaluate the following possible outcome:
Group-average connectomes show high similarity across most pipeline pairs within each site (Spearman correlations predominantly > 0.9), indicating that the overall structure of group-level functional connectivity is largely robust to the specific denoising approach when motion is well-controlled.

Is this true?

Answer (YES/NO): YES